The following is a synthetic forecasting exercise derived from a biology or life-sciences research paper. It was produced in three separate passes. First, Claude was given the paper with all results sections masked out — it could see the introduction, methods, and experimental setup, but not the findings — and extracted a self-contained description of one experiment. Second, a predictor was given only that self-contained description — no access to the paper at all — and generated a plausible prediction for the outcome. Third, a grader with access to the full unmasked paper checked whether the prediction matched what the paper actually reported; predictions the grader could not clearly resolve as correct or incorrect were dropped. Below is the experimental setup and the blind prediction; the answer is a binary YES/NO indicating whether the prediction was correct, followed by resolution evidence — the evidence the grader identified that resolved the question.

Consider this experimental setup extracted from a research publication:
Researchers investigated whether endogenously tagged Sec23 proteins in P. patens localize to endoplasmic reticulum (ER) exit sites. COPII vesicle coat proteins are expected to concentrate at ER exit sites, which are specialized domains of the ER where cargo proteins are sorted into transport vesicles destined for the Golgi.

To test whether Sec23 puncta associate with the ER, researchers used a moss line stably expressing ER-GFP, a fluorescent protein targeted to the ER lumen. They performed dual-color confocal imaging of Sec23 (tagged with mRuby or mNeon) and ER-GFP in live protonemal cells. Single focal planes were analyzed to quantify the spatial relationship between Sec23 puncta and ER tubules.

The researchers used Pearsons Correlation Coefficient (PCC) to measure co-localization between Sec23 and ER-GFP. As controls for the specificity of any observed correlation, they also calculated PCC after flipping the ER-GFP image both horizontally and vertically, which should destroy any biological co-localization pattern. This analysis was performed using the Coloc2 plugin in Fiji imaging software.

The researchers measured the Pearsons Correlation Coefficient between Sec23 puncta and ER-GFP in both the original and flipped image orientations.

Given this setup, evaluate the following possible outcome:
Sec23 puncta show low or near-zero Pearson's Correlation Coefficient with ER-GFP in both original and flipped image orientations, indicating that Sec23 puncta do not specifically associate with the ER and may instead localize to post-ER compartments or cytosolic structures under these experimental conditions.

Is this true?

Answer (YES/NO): NO